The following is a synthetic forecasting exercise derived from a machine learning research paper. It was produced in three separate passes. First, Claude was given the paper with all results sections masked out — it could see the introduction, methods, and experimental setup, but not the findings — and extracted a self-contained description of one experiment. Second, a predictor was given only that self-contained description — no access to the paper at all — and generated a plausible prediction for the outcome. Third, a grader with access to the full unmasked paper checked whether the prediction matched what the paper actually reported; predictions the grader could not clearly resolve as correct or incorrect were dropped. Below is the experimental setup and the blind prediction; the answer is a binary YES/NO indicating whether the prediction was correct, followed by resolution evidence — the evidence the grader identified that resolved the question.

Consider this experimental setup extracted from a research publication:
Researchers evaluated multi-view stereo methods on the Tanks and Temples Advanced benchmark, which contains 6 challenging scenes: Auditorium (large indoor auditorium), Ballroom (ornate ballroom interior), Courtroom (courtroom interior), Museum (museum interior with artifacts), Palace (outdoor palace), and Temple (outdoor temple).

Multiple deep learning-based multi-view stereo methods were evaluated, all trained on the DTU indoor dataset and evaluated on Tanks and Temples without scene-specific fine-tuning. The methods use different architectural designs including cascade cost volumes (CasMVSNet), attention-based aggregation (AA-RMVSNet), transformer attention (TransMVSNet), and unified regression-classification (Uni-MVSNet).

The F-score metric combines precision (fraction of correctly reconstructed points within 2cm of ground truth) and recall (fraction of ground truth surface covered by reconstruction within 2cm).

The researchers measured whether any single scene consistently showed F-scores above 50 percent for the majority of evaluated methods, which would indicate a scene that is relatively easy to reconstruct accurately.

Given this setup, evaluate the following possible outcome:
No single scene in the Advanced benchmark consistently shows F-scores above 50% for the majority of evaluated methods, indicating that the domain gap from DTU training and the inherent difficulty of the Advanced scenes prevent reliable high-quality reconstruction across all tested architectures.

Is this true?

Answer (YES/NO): YES